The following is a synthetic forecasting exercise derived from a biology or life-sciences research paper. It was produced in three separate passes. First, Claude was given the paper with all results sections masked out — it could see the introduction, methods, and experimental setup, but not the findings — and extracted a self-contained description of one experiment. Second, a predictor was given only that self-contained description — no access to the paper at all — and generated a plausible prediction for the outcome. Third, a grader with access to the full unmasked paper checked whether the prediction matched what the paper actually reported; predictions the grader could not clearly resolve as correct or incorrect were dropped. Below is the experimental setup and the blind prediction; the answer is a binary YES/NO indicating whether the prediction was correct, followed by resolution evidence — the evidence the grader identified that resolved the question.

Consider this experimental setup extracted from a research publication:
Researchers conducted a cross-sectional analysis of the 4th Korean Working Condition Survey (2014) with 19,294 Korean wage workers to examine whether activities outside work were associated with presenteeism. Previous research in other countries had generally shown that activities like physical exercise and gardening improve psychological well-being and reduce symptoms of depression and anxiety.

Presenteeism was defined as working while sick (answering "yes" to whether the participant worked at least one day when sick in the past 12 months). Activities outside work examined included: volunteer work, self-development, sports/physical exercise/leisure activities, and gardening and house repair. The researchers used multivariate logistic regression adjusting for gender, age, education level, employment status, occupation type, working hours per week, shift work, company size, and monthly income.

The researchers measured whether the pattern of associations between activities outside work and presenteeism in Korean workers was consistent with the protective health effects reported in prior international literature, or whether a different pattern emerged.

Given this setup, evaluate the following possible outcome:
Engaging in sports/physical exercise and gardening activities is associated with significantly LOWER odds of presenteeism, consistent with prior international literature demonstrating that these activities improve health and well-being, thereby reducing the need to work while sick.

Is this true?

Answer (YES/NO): NO